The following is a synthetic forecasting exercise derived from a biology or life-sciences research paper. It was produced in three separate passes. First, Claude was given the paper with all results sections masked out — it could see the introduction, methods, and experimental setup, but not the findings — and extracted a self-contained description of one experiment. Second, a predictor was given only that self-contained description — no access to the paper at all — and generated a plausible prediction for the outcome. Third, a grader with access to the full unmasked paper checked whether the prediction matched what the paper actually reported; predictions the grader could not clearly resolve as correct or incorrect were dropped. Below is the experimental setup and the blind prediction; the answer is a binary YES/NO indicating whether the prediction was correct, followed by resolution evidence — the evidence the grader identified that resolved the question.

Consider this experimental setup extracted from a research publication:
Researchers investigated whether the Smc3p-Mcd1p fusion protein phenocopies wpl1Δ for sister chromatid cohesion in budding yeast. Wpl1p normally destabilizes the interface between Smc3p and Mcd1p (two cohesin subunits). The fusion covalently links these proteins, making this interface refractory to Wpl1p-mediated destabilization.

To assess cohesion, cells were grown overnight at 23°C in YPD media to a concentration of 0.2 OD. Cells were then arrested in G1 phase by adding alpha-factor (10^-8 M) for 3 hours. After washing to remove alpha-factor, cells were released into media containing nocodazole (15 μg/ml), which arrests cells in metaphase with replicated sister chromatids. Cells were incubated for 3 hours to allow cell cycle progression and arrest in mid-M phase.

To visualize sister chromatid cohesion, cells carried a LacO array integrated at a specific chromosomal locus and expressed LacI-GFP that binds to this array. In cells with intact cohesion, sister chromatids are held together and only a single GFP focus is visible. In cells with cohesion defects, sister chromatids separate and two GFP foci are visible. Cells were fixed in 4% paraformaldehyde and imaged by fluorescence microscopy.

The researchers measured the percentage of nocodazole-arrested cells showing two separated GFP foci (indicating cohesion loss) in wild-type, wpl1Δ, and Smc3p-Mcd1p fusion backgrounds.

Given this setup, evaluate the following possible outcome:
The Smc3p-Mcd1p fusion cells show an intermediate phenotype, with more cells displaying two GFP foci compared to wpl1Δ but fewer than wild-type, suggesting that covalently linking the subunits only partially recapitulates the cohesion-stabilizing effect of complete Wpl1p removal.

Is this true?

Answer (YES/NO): NO